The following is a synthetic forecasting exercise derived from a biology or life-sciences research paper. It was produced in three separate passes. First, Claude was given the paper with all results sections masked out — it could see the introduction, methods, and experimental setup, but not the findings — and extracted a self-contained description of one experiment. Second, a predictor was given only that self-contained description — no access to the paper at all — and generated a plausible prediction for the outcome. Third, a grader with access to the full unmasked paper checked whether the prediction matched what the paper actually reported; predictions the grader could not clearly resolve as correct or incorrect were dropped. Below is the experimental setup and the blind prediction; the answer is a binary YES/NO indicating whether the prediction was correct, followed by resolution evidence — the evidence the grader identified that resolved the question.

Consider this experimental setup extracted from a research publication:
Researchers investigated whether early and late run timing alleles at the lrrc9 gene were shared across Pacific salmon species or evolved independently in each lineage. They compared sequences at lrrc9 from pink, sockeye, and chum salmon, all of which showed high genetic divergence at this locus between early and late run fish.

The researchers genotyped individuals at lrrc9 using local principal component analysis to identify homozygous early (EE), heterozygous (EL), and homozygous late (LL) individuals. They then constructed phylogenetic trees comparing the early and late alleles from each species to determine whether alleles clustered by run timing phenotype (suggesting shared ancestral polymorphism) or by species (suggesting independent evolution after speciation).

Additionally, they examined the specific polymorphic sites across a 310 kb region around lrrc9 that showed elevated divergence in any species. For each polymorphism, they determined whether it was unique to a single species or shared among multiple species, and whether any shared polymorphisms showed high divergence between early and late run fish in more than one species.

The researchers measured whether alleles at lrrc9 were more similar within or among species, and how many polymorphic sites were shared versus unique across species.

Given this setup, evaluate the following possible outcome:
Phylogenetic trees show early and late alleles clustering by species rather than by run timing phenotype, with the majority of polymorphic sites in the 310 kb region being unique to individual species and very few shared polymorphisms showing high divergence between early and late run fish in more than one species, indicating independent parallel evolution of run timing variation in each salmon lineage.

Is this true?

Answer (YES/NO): YES